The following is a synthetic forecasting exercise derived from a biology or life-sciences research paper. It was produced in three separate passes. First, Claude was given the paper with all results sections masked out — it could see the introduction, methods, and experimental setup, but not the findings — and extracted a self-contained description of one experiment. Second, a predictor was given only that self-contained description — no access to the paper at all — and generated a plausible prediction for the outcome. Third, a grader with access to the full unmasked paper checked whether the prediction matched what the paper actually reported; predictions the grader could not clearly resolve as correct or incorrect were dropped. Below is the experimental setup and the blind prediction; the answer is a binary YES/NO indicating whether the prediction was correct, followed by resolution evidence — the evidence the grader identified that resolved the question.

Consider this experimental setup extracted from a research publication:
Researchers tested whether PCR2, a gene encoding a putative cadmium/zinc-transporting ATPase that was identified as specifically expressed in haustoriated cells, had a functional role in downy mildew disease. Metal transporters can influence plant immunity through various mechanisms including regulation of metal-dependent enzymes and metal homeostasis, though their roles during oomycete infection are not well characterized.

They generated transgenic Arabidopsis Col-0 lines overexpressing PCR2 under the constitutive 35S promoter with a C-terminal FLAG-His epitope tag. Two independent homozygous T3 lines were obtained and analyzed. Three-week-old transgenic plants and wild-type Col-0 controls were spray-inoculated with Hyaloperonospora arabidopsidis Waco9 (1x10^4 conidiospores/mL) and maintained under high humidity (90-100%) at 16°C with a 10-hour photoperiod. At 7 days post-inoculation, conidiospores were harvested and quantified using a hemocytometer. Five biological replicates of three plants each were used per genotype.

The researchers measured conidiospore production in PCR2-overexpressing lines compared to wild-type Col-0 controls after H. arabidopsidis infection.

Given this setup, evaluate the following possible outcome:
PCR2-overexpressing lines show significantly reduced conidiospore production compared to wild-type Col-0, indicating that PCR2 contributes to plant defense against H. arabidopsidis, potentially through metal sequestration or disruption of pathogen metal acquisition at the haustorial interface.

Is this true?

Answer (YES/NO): NO